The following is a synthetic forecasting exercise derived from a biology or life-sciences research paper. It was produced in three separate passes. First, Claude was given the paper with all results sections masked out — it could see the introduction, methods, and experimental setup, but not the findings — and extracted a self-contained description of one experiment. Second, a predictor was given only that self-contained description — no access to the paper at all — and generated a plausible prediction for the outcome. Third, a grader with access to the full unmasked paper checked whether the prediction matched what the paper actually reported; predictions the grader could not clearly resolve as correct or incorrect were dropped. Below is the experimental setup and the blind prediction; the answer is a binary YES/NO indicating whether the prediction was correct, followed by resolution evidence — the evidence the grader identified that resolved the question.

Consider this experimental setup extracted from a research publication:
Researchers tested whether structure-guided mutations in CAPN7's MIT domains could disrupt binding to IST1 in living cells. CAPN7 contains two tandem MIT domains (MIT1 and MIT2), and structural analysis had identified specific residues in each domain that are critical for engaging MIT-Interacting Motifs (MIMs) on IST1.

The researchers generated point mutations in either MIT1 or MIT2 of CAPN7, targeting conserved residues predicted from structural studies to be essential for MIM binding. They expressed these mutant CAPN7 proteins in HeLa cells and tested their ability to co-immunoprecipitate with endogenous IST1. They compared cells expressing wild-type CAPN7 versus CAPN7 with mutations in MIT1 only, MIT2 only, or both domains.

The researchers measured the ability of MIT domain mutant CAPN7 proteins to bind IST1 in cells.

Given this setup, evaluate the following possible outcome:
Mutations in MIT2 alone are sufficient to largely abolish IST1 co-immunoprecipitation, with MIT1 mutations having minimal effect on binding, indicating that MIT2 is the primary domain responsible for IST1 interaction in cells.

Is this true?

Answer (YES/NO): NO